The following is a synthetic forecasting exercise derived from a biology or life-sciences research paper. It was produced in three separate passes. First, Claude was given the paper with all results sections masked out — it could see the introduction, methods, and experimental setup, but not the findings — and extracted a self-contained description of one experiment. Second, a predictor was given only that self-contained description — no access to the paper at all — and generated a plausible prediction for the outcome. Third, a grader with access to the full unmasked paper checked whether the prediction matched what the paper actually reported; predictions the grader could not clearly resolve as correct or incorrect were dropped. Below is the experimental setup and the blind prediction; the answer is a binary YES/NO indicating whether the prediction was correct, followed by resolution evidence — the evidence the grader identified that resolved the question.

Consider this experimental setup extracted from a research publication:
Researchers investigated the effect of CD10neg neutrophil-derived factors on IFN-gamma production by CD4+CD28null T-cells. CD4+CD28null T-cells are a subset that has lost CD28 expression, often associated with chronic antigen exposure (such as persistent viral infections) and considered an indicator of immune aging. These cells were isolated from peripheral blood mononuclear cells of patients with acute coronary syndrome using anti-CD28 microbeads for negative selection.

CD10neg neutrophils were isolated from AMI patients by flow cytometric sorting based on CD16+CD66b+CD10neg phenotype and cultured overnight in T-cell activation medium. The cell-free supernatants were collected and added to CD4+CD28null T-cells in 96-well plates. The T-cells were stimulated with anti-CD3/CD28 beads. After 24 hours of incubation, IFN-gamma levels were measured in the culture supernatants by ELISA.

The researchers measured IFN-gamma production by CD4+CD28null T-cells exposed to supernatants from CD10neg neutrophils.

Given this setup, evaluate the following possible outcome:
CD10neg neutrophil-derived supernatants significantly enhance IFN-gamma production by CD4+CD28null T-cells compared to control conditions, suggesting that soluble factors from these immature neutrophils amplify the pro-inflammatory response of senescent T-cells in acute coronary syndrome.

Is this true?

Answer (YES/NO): NO